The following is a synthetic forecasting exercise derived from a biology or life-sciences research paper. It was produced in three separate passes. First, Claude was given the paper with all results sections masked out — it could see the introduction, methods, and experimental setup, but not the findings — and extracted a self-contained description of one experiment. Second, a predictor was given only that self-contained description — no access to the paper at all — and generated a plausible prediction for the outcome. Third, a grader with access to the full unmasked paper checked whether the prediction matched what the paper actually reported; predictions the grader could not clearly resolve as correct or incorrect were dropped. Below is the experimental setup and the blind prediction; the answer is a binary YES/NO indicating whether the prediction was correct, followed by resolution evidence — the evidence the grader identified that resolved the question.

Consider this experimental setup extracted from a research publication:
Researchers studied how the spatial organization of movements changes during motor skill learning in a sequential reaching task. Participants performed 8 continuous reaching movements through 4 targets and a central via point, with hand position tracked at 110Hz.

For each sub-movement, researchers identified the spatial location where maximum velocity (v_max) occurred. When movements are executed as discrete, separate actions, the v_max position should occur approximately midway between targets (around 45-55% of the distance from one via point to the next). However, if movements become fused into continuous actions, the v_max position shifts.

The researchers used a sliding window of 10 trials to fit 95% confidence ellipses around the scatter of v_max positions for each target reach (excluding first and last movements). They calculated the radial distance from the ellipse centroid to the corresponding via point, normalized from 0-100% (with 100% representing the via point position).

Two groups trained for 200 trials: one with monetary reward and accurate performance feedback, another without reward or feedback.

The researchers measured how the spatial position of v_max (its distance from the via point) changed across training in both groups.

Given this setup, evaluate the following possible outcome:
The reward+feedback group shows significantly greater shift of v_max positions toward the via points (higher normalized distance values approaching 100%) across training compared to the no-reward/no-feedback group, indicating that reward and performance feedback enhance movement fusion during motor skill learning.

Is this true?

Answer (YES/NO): YES